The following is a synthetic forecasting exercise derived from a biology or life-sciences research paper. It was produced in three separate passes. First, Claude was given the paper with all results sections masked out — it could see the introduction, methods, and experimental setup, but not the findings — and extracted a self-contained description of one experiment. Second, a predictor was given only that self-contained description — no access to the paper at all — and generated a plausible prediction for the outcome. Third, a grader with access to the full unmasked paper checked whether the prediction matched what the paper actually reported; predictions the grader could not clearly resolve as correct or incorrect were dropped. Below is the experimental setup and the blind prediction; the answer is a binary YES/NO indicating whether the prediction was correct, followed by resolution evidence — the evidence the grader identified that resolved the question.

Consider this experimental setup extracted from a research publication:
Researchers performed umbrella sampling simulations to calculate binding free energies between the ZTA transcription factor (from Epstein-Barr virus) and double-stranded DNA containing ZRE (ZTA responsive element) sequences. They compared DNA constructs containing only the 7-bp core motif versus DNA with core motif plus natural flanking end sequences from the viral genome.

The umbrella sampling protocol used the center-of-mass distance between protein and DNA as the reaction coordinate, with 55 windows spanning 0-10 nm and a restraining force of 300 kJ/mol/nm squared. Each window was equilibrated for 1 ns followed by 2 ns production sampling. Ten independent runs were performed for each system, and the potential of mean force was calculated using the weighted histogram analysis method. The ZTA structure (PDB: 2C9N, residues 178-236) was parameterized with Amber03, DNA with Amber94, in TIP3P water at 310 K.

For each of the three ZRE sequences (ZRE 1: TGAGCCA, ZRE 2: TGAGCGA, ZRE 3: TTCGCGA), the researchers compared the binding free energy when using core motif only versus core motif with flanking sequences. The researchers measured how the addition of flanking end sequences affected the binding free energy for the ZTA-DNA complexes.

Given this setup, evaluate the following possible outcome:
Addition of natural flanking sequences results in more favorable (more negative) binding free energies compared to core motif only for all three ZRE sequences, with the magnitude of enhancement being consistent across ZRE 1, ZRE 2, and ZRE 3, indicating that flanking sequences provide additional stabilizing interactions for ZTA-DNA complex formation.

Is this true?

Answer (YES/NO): NO